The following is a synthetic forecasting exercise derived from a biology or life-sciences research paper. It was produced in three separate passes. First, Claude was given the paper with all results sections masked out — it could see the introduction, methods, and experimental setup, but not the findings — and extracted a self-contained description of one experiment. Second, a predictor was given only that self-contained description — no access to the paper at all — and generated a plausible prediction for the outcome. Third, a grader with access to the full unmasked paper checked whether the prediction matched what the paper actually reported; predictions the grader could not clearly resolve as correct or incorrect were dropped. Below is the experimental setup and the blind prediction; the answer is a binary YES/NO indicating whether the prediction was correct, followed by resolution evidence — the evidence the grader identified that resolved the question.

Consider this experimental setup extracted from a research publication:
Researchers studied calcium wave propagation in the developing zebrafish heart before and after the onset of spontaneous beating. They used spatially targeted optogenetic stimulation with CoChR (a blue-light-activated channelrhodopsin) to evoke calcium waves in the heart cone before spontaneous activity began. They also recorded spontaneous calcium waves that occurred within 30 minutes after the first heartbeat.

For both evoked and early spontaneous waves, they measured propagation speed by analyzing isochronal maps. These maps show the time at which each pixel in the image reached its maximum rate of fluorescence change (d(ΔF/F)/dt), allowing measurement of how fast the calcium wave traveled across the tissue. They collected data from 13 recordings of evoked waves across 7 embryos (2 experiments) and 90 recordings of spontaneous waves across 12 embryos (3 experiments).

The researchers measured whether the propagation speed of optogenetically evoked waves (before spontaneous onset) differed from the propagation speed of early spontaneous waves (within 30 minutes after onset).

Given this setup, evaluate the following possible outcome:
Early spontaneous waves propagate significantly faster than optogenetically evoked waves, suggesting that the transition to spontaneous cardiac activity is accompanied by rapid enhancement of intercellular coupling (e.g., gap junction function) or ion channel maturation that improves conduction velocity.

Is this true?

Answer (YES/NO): NO